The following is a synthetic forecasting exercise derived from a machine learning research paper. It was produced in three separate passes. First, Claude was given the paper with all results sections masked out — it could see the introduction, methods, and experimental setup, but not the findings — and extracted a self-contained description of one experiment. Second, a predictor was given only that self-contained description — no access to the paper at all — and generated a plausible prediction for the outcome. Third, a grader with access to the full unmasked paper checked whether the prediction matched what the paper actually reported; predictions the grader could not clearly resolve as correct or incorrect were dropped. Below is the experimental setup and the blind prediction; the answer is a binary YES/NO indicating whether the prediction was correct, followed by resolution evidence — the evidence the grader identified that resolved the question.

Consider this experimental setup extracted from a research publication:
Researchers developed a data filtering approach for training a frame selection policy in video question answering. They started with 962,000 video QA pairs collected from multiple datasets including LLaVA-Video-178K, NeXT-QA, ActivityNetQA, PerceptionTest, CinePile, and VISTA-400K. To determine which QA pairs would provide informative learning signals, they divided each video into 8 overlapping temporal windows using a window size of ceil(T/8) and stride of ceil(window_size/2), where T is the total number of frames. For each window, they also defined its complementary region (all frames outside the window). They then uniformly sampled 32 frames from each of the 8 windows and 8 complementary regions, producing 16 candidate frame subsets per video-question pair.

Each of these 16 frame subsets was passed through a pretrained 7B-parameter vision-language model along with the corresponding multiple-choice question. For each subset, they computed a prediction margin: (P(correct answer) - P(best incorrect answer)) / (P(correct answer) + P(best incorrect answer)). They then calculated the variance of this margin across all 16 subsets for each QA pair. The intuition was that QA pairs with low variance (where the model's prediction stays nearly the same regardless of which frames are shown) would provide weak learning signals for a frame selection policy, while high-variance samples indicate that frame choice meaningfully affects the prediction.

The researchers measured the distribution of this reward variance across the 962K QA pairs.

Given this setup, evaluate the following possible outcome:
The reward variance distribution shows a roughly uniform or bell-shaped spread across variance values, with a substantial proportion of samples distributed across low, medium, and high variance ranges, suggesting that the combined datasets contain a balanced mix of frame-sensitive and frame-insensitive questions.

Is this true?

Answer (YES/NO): NO